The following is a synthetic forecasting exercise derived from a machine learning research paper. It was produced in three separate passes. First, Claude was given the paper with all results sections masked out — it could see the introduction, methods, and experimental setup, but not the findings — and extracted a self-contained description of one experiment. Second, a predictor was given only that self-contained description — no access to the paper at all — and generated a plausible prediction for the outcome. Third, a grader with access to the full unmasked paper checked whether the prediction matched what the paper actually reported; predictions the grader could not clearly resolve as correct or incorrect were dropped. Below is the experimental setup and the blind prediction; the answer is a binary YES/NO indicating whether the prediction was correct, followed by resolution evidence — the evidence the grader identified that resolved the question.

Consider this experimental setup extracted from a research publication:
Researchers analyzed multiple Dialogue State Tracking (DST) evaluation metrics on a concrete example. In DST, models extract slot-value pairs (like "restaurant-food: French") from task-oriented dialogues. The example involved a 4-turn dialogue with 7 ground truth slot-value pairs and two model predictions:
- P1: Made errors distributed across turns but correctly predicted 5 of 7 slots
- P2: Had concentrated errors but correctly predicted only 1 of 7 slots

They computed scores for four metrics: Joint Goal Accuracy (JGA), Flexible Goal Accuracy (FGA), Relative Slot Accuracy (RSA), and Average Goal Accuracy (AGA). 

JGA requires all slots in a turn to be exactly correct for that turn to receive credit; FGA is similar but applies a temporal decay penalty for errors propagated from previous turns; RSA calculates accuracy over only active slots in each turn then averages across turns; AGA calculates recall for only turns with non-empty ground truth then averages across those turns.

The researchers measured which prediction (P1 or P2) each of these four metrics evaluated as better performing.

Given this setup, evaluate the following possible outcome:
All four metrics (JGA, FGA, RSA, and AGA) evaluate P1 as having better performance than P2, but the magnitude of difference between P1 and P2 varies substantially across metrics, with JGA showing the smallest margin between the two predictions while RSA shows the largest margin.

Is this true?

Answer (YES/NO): NO